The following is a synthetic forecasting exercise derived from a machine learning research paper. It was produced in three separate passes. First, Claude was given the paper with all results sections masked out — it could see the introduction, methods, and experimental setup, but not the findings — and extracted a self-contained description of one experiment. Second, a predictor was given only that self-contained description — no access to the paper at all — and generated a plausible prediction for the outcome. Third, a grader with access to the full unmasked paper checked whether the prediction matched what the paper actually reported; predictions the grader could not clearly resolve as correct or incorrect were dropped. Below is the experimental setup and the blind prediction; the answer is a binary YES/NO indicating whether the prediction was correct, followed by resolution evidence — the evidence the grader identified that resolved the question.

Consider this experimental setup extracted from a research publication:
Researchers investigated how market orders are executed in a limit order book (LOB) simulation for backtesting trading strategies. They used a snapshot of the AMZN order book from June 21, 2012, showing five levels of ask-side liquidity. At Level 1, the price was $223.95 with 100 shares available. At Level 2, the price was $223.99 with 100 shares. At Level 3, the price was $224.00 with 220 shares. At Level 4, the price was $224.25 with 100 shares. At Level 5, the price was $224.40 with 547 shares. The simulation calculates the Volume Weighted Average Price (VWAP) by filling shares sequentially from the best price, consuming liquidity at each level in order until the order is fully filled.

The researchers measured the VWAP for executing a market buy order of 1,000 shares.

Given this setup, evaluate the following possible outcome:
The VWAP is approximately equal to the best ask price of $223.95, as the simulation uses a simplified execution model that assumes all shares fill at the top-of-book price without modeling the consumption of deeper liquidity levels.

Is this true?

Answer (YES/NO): NO